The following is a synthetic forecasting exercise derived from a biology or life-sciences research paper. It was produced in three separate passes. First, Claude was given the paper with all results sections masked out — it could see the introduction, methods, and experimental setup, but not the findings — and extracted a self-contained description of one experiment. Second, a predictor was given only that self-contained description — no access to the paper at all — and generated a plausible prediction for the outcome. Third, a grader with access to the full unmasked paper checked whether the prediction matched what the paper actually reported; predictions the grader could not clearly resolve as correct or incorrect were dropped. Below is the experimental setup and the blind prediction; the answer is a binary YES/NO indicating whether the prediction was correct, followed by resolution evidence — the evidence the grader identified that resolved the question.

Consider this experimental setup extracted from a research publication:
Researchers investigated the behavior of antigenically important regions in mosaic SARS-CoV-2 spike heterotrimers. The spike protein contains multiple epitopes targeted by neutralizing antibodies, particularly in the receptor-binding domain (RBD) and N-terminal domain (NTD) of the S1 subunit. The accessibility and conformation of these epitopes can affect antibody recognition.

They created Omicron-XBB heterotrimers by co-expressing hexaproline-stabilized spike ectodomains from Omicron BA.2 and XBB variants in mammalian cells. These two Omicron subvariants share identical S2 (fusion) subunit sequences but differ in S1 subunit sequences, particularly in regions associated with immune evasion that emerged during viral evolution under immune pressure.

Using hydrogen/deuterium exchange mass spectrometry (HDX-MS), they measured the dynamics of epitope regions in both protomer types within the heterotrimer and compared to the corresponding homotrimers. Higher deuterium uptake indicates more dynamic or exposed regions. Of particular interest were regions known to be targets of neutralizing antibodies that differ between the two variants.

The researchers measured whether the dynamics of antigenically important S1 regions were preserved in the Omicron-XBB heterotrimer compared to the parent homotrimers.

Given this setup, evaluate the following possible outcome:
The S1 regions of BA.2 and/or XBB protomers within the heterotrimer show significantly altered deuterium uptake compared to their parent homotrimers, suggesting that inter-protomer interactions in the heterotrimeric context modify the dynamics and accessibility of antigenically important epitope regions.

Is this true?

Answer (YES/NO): NO